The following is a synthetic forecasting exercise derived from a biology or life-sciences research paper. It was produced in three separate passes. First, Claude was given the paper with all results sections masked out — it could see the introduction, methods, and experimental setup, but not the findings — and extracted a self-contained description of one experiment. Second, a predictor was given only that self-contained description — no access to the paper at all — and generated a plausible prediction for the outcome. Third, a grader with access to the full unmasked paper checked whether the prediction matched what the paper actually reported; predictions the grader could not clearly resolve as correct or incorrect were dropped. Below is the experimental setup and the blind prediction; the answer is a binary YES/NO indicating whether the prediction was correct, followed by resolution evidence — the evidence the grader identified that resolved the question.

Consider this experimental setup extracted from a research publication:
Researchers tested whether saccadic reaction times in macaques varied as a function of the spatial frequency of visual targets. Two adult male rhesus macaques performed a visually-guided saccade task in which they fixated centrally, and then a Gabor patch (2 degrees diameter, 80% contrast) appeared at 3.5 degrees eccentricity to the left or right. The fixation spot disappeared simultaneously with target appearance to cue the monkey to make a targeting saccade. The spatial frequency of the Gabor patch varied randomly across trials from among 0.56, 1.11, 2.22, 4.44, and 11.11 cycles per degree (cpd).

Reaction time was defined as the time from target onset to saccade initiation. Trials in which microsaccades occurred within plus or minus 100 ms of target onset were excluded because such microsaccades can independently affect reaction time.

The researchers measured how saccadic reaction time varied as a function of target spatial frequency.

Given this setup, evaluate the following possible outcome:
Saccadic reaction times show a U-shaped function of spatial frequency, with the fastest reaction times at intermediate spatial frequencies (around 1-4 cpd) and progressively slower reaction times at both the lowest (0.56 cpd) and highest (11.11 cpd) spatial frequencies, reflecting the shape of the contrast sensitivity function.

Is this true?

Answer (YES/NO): NO